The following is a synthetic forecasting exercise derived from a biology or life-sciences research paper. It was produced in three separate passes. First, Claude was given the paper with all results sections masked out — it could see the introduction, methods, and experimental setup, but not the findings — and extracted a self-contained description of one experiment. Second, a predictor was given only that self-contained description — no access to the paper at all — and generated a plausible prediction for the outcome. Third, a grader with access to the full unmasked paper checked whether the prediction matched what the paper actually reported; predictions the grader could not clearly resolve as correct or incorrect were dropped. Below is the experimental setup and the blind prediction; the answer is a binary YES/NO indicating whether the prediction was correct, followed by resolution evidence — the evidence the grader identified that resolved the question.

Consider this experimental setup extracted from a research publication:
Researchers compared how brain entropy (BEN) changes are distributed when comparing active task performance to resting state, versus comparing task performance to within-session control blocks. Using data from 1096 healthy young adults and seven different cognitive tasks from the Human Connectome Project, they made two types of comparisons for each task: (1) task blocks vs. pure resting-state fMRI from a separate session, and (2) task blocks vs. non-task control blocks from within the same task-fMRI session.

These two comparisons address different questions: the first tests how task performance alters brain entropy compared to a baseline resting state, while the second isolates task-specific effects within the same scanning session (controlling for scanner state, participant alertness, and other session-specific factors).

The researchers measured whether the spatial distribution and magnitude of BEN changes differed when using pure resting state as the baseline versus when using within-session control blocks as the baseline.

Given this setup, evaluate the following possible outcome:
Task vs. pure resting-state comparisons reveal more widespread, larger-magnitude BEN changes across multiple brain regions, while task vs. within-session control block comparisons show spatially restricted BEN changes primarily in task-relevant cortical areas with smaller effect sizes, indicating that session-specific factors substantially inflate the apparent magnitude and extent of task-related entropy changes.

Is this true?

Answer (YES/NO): YES